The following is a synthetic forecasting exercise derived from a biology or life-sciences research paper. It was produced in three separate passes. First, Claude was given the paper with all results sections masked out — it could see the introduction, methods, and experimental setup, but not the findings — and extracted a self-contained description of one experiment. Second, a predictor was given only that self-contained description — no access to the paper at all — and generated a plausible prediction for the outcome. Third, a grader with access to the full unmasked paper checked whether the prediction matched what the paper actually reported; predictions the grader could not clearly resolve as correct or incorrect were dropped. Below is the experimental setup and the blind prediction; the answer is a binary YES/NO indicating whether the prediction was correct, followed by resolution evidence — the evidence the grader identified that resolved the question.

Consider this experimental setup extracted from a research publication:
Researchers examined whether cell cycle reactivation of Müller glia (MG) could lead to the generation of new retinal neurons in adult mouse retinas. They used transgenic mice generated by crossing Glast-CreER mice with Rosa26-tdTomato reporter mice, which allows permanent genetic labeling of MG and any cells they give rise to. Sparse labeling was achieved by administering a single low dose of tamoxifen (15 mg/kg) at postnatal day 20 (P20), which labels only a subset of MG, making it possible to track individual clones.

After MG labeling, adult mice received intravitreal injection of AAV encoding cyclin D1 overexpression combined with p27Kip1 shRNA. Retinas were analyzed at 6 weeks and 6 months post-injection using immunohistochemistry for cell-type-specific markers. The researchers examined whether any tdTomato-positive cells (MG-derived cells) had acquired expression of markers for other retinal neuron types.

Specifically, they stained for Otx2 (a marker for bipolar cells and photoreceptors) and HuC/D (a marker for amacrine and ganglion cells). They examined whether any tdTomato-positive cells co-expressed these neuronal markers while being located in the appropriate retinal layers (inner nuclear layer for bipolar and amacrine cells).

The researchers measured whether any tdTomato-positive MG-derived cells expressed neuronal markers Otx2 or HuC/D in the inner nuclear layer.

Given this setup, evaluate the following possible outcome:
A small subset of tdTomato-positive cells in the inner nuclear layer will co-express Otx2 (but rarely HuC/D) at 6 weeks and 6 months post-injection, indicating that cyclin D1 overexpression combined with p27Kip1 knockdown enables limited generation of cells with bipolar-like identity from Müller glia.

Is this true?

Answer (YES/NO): NO